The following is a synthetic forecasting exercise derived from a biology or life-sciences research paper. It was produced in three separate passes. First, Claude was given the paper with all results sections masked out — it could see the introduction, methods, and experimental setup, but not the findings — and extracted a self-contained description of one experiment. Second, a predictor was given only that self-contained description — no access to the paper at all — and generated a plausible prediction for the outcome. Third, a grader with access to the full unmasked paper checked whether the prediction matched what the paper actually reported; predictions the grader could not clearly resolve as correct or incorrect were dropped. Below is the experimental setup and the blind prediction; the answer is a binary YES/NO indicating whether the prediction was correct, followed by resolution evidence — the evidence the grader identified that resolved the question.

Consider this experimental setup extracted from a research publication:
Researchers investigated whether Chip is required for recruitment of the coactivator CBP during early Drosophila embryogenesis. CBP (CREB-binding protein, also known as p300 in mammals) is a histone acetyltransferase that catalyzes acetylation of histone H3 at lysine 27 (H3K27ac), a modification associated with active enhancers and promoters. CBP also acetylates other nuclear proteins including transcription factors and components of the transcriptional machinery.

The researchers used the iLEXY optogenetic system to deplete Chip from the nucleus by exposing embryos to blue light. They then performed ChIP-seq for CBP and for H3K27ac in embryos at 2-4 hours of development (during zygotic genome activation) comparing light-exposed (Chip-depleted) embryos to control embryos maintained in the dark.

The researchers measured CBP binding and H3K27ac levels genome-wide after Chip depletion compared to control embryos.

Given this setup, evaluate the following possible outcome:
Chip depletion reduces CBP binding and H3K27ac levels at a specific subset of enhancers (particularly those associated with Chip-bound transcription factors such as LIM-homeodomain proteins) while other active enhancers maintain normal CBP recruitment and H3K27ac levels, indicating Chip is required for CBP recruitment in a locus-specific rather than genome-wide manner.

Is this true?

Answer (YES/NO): NO